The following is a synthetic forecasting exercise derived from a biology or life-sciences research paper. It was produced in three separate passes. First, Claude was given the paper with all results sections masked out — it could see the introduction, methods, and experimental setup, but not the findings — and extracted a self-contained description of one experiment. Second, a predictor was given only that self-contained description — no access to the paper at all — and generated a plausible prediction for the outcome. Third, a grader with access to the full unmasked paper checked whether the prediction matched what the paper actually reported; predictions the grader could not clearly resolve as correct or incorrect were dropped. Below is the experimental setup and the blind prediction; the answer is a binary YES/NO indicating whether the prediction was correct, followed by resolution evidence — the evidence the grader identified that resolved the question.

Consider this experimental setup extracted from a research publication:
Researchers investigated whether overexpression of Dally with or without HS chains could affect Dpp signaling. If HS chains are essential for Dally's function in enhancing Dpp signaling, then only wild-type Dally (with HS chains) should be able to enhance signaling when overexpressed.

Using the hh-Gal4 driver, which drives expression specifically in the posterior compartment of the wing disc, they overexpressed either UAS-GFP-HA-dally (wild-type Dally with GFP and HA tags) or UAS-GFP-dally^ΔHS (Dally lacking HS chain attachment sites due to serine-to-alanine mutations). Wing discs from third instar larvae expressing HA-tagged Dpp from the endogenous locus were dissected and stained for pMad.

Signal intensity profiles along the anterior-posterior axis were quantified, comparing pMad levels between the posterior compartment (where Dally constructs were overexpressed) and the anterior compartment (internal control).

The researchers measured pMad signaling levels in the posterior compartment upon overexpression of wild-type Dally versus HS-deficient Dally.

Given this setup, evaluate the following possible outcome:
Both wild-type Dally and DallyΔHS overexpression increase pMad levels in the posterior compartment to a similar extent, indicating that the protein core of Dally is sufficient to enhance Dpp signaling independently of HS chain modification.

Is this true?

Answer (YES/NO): NO